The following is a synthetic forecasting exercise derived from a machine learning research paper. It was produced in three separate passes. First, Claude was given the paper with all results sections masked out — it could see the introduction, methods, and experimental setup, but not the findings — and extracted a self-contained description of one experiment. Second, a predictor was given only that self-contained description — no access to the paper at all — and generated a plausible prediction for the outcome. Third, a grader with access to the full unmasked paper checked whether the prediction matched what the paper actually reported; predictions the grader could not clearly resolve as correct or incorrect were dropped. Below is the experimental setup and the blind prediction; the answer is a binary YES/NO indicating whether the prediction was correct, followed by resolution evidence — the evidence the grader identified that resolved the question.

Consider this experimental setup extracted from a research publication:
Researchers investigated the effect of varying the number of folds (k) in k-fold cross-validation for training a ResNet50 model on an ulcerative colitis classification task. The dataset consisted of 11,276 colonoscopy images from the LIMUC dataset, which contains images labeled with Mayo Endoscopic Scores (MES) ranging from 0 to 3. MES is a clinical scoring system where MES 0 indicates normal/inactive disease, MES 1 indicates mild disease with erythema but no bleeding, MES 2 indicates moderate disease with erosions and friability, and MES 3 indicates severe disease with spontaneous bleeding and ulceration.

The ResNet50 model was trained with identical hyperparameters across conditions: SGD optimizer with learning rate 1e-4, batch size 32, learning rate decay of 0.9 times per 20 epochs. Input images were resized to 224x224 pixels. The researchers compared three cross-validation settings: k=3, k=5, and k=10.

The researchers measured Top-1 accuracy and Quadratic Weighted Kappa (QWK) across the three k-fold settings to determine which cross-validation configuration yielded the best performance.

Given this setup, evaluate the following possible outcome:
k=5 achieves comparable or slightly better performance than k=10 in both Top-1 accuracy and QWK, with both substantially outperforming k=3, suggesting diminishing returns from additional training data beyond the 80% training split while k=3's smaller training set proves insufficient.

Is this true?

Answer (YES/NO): YES